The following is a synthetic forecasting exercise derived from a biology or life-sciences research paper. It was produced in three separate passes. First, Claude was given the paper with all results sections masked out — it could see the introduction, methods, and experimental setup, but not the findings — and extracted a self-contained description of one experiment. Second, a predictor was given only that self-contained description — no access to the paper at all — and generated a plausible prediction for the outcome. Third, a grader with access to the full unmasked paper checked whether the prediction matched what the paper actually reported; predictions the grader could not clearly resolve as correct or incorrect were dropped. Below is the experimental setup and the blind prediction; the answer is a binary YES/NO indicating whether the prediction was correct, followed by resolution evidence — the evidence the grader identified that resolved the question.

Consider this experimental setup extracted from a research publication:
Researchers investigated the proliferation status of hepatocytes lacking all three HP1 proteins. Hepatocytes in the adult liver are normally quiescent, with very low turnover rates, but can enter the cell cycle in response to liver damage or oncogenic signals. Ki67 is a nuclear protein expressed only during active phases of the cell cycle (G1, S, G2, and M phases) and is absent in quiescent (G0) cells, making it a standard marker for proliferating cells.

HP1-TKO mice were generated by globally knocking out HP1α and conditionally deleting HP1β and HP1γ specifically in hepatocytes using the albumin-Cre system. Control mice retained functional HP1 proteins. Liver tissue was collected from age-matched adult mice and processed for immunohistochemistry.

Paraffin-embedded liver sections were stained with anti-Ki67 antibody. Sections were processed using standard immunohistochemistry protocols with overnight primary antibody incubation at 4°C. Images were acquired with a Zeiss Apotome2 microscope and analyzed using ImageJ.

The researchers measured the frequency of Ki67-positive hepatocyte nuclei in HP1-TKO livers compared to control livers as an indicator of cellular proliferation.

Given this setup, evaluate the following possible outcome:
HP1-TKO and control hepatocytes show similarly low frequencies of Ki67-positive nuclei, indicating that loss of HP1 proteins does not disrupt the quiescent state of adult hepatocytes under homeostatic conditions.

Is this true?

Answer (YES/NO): YES